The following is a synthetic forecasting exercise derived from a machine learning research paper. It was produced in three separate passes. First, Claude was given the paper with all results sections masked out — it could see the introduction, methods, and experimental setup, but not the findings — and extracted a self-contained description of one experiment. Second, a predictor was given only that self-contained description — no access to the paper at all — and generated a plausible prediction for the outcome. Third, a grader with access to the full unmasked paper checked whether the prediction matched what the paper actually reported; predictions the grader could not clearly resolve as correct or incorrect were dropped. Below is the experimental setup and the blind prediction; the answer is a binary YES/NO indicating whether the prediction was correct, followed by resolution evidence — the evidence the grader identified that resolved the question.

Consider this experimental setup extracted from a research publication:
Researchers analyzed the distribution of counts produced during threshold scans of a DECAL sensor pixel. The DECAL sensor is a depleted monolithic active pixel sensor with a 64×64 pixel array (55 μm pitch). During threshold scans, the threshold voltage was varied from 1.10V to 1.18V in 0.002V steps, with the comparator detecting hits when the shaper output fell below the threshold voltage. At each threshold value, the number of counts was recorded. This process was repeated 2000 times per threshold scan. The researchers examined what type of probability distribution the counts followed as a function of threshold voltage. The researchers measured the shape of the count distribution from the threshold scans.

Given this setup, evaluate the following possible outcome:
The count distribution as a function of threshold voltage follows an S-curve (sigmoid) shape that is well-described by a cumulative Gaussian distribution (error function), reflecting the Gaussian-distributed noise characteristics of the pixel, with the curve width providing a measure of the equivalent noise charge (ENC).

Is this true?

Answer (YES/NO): NO